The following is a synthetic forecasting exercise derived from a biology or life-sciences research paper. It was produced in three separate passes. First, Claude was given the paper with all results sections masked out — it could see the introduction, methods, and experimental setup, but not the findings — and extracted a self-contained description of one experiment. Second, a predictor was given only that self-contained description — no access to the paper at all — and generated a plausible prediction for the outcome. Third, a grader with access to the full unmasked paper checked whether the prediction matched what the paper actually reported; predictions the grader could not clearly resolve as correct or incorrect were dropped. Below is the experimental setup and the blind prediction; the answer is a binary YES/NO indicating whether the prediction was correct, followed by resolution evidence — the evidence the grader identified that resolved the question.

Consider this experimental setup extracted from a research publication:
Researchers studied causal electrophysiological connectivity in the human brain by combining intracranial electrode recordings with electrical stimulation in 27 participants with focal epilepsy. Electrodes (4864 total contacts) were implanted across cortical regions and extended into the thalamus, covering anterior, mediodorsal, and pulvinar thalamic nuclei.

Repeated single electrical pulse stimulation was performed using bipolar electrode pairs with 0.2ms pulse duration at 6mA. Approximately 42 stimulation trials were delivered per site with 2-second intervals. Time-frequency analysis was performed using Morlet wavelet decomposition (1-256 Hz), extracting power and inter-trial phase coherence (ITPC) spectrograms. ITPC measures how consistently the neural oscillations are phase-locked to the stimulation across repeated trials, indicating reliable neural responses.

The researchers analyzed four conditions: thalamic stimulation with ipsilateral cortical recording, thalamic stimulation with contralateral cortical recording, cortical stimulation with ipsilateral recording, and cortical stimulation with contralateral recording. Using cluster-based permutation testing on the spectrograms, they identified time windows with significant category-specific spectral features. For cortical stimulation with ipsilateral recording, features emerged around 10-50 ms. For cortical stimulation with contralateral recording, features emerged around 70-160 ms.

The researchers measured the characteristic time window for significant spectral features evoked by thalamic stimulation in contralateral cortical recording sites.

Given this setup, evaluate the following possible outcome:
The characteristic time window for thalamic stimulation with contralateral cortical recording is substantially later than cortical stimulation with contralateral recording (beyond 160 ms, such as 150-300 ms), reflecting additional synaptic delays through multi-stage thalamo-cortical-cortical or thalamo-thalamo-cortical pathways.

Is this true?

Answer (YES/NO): YES